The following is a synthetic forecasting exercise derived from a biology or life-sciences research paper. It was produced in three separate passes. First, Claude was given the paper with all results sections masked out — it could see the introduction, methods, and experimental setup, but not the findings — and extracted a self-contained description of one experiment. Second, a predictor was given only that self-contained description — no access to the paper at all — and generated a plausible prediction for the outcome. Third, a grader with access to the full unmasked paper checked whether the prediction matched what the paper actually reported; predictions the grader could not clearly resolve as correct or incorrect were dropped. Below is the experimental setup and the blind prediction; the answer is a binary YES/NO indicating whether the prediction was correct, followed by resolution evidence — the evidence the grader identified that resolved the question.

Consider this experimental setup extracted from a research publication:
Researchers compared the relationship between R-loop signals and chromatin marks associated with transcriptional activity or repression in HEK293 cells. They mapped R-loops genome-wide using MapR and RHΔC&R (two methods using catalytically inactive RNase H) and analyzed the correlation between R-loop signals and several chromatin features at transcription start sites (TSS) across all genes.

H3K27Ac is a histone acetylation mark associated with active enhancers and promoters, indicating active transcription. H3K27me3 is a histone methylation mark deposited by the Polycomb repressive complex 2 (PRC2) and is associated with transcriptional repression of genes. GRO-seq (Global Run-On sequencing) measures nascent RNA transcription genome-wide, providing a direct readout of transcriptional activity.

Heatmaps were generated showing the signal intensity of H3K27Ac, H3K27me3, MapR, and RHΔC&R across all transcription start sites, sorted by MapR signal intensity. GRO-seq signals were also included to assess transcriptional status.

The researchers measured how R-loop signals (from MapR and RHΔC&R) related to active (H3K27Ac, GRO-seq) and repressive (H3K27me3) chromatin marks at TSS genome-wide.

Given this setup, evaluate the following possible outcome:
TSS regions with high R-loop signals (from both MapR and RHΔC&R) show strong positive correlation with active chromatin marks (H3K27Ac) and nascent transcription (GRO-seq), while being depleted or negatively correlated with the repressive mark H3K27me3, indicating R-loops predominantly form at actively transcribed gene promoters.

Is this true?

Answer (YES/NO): YES